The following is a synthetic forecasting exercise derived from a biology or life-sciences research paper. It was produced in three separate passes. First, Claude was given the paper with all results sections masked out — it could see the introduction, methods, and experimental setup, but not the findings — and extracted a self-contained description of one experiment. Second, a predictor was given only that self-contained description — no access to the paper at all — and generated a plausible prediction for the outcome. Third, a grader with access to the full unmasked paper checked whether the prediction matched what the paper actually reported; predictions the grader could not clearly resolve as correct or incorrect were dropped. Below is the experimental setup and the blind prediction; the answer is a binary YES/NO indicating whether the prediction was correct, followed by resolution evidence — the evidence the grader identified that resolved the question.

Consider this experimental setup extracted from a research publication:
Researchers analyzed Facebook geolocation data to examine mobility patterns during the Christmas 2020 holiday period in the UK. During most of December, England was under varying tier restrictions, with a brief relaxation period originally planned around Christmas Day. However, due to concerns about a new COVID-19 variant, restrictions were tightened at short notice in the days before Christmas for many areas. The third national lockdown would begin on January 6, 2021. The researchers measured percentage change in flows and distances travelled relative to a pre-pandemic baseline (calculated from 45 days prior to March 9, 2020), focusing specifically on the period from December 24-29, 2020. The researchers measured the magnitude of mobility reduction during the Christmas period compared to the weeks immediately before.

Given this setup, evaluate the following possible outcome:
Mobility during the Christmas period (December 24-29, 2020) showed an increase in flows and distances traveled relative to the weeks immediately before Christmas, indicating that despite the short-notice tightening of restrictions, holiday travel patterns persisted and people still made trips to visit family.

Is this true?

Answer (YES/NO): NO